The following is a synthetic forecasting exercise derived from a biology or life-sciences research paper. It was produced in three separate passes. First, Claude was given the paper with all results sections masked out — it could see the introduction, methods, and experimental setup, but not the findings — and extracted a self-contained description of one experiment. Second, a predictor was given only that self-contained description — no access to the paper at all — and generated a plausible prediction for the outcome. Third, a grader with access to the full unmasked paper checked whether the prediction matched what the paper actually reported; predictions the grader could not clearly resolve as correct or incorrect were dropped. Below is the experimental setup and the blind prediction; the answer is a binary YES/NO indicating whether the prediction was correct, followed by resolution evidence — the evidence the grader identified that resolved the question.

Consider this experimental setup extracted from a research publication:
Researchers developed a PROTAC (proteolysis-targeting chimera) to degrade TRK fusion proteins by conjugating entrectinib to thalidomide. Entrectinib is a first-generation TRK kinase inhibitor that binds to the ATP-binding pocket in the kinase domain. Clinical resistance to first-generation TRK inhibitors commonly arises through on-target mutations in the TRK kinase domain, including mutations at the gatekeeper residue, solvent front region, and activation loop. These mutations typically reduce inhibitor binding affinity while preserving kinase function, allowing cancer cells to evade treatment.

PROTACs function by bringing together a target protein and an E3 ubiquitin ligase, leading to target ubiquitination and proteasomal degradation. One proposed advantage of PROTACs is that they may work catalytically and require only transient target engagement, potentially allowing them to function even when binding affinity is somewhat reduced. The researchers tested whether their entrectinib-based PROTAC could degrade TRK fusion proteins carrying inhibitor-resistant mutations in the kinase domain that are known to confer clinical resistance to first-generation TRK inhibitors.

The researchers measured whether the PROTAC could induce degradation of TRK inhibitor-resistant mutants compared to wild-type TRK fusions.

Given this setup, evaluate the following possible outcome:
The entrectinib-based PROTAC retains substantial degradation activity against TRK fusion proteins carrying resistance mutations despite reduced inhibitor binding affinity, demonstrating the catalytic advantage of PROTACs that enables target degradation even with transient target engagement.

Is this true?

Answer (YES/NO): NO